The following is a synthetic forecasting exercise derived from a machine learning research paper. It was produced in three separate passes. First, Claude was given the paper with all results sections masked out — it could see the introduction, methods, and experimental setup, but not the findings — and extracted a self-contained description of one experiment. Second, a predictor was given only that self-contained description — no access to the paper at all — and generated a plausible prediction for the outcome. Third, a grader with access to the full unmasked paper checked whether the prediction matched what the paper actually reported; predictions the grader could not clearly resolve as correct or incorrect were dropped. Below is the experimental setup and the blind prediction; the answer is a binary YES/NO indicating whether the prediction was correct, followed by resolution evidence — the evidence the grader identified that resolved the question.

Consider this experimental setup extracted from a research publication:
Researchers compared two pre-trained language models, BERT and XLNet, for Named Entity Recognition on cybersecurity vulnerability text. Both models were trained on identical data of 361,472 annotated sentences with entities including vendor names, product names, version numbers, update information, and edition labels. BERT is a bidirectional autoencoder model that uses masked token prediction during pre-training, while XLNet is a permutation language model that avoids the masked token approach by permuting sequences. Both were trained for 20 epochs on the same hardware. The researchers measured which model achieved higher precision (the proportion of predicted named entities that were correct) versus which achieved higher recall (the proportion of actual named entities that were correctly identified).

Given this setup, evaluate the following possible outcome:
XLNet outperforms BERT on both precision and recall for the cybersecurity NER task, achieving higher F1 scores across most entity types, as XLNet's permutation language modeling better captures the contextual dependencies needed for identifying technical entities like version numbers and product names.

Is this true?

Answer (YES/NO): NO